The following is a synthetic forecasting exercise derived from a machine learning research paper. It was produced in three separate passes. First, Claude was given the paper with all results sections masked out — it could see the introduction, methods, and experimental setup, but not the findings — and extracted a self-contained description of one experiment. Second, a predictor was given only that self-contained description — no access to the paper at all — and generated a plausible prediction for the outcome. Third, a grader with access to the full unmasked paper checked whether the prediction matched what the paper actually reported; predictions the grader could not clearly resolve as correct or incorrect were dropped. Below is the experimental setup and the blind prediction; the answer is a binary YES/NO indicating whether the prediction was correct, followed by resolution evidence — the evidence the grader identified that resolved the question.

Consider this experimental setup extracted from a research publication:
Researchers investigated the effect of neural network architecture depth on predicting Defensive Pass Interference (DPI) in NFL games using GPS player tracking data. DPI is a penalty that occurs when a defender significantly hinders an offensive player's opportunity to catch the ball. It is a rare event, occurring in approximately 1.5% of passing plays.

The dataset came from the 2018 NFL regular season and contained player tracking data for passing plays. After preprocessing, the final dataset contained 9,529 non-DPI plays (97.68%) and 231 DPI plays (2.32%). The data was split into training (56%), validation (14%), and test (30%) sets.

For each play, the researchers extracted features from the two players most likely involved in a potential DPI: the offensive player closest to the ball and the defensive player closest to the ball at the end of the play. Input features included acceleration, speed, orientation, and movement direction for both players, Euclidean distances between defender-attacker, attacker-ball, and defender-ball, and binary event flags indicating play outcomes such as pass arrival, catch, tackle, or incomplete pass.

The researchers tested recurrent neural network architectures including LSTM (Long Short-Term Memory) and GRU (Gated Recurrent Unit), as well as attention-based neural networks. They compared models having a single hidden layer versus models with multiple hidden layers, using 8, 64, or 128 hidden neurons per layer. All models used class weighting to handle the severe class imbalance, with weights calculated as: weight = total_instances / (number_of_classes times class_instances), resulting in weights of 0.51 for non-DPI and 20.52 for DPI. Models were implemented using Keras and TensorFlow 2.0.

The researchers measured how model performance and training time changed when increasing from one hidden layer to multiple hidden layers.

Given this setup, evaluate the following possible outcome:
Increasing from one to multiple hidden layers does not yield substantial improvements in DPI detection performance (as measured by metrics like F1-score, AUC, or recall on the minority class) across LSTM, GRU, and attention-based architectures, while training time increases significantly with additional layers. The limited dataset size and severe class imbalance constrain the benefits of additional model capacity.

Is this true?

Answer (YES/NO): YES